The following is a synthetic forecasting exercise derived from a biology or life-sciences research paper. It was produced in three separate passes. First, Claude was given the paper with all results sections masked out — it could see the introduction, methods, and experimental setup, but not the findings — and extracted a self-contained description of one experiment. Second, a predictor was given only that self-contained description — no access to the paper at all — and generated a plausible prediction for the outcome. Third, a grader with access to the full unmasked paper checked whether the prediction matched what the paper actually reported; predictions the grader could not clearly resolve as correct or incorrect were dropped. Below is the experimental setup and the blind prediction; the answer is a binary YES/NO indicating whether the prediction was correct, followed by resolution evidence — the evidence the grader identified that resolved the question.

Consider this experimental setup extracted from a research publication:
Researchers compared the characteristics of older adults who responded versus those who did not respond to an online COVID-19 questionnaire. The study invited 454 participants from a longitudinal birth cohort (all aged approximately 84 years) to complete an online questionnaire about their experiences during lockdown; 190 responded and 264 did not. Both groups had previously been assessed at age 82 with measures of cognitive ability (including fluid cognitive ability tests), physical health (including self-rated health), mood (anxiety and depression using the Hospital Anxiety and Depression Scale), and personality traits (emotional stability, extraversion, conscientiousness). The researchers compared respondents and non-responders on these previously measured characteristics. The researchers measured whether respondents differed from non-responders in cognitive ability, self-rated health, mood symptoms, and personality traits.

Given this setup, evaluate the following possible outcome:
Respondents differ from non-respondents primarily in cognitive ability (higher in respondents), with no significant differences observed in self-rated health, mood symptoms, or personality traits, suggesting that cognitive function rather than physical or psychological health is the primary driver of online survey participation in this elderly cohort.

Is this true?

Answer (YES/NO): NO